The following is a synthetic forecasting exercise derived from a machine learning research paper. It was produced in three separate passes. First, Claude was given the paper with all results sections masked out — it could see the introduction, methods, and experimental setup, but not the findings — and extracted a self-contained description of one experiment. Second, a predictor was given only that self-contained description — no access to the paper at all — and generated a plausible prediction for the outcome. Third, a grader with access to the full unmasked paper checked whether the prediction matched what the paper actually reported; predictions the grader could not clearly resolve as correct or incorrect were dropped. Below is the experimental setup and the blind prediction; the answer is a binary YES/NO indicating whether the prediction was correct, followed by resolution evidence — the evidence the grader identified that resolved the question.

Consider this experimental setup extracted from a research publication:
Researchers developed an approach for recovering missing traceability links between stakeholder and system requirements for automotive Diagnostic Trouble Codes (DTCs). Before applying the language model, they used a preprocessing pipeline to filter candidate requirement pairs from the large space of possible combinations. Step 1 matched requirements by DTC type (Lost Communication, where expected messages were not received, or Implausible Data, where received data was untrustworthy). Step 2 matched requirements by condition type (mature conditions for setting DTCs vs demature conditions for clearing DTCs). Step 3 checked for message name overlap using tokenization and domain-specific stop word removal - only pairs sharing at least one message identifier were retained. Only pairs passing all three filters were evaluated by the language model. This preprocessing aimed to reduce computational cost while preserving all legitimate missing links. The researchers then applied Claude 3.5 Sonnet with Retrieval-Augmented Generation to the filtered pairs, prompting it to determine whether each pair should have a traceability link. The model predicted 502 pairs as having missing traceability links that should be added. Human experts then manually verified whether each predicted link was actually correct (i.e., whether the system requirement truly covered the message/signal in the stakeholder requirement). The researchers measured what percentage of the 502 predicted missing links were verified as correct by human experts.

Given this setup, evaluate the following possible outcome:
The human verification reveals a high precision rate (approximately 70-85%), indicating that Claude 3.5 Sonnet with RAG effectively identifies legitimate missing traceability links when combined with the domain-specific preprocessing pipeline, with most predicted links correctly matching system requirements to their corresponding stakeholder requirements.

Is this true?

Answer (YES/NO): YES